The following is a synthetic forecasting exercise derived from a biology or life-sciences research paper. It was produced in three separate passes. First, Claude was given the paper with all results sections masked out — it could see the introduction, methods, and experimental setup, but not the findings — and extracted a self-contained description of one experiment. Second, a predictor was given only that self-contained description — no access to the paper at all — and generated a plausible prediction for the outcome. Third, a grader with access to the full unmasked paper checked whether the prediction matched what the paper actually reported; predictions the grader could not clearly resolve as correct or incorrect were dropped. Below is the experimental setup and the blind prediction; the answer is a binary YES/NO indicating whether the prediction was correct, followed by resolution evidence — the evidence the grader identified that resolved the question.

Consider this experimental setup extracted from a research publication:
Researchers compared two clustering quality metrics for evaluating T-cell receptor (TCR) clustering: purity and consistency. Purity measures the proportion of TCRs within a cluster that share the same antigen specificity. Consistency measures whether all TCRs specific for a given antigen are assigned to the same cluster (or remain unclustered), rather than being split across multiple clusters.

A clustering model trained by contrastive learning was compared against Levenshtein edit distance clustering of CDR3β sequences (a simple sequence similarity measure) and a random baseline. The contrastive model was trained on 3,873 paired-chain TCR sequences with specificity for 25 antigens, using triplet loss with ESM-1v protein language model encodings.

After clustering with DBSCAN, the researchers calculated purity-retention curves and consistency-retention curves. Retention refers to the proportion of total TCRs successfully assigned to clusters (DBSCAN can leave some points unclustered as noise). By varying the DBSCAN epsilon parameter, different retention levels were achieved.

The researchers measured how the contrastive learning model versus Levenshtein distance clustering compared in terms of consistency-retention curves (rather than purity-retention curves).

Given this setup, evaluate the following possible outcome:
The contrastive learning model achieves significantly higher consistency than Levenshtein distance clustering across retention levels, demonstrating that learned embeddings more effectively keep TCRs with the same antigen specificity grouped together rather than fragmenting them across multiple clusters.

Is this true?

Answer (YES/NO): YES